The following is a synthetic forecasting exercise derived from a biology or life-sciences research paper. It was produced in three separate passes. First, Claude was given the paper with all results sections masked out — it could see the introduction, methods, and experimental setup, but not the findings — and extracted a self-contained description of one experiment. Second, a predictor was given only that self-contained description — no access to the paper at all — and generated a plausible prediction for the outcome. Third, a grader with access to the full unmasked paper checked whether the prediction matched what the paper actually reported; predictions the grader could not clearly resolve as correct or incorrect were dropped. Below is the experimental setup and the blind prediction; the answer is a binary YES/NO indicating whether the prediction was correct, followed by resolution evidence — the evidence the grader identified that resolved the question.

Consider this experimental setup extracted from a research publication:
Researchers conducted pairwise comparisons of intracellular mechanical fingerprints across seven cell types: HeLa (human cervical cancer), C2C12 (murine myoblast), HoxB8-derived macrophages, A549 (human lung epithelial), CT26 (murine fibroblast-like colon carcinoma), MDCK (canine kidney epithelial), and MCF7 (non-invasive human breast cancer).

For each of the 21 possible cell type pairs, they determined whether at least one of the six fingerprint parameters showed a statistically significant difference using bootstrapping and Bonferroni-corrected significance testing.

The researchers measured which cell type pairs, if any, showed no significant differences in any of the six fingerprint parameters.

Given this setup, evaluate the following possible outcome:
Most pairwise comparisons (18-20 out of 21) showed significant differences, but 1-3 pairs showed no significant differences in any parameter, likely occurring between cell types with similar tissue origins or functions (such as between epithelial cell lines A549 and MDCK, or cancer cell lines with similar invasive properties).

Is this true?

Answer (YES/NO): NO